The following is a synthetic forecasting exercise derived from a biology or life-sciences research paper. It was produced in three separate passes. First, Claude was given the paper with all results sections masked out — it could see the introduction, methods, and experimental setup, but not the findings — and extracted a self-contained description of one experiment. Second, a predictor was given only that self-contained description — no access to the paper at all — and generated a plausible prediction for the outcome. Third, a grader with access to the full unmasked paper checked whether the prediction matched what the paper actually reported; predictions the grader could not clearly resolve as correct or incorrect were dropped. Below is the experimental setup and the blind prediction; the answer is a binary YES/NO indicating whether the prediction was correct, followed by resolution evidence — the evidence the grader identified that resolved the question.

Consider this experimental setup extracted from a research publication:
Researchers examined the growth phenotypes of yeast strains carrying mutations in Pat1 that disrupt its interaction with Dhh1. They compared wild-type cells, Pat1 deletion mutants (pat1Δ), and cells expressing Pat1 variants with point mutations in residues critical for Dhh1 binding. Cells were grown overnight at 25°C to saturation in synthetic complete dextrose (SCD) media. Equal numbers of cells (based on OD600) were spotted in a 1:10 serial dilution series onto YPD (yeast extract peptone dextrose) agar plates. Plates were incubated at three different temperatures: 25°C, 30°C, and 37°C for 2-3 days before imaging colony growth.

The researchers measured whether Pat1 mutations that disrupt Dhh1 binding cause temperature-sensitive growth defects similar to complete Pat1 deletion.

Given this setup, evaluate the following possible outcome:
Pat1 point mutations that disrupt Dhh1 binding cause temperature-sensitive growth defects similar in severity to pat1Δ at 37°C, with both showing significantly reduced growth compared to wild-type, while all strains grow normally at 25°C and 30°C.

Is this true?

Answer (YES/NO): NO